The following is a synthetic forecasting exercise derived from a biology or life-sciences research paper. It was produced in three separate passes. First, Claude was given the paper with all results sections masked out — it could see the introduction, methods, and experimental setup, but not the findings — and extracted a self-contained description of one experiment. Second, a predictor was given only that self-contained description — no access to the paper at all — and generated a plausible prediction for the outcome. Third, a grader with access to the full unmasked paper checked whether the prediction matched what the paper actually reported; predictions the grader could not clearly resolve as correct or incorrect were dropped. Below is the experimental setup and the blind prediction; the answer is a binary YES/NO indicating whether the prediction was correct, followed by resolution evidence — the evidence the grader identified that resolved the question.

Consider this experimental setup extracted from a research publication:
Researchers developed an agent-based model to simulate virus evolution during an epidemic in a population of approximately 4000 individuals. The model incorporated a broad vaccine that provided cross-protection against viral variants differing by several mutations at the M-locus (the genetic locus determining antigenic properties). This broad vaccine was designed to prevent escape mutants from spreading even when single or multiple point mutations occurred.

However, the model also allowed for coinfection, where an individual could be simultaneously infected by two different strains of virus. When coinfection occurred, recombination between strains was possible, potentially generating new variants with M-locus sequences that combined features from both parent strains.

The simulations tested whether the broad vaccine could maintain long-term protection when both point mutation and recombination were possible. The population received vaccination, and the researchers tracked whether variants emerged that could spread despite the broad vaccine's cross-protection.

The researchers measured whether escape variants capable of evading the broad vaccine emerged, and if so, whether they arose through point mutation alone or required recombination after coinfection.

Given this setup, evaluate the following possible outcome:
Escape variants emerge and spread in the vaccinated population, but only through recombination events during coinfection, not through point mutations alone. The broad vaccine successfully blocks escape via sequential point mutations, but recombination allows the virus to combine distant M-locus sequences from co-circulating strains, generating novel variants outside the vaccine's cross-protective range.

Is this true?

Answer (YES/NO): YES